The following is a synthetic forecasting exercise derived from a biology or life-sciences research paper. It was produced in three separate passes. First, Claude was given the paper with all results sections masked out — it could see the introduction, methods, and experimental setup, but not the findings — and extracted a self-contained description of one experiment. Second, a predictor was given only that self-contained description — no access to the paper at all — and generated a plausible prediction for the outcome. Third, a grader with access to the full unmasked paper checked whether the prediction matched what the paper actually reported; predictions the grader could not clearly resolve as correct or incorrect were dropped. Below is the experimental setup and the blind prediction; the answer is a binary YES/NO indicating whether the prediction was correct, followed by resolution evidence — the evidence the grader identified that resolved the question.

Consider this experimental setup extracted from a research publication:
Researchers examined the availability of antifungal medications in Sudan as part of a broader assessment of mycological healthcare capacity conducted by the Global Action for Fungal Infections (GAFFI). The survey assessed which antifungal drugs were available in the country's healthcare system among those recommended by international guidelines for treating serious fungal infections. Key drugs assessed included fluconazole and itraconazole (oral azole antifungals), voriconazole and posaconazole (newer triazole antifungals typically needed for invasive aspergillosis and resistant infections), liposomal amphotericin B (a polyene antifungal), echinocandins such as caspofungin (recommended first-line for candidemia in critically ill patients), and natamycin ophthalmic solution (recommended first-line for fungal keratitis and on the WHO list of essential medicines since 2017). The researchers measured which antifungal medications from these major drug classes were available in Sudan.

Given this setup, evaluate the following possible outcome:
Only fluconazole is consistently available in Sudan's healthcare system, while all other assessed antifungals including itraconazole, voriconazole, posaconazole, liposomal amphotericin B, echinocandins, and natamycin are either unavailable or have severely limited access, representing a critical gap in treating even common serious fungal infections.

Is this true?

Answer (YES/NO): NO